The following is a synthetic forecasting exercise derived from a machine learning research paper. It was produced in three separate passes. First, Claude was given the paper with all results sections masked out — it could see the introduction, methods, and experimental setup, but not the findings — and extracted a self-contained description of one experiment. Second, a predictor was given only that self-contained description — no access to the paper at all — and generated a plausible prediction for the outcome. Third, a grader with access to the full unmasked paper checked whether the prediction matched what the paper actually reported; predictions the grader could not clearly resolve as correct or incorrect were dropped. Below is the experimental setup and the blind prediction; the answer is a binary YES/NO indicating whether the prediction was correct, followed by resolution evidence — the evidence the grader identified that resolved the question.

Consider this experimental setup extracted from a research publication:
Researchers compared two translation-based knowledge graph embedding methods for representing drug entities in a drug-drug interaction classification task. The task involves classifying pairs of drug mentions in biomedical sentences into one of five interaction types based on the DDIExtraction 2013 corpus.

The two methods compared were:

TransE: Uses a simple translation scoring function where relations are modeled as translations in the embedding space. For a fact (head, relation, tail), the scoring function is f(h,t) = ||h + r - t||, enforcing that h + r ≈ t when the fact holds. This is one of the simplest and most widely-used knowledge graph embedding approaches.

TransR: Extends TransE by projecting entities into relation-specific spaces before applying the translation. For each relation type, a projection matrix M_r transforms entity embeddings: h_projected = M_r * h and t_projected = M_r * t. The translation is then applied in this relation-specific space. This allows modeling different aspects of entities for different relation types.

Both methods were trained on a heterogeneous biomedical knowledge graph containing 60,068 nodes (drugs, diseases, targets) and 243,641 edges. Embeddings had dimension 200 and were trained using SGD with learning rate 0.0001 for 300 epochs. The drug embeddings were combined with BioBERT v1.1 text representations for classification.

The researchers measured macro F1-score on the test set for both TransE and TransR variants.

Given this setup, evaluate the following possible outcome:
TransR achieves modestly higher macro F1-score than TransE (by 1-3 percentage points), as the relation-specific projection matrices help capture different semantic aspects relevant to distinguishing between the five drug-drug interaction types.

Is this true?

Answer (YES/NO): NO